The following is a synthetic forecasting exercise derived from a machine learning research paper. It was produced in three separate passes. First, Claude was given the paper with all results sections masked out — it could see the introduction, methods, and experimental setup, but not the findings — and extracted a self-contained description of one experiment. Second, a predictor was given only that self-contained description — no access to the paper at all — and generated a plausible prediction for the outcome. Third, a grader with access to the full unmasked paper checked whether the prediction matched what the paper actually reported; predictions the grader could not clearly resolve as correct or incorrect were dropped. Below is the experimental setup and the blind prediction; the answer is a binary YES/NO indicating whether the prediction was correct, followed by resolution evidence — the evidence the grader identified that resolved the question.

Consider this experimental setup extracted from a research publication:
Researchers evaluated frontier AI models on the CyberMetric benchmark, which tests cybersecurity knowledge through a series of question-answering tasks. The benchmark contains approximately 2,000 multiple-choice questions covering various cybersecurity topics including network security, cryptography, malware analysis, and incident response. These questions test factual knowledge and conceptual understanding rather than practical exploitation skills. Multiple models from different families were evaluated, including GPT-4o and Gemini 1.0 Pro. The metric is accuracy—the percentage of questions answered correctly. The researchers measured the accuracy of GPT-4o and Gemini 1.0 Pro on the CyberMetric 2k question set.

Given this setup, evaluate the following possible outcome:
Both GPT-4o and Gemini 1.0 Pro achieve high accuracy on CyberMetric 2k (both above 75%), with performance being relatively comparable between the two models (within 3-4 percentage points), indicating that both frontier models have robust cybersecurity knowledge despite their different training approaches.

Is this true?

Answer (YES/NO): NO